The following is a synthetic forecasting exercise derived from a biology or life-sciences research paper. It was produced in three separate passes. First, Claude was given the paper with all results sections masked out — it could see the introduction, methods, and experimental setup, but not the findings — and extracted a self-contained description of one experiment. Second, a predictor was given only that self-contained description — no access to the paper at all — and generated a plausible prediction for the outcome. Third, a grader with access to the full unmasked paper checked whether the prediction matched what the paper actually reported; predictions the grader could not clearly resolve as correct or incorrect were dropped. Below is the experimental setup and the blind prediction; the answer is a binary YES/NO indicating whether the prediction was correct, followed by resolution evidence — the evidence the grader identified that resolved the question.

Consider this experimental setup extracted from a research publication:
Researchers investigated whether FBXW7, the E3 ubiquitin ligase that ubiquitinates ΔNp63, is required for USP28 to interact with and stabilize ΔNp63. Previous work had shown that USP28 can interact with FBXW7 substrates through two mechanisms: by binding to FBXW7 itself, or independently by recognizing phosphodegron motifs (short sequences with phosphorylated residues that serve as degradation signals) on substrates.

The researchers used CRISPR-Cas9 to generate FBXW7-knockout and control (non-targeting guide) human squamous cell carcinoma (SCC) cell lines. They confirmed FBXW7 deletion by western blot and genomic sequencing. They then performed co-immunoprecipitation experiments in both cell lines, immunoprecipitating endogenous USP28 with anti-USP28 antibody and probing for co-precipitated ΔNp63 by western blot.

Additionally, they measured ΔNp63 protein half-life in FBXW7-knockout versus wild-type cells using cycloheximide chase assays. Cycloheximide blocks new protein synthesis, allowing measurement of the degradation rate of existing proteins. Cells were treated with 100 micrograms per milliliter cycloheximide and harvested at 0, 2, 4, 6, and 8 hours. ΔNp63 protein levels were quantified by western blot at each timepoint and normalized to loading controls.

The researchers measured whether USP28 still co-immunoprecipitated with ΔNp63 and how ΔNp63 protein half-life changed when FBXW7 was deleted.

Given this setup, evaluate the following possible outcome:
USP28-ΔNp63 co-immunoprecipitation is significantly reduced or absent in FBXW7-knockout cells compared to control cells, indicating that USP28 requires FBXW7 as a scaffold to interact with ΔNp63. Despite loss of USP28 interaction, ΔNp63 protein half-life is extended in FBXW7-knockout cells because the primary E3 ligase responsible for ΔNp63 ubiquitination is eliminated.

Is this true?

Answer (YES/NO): NO